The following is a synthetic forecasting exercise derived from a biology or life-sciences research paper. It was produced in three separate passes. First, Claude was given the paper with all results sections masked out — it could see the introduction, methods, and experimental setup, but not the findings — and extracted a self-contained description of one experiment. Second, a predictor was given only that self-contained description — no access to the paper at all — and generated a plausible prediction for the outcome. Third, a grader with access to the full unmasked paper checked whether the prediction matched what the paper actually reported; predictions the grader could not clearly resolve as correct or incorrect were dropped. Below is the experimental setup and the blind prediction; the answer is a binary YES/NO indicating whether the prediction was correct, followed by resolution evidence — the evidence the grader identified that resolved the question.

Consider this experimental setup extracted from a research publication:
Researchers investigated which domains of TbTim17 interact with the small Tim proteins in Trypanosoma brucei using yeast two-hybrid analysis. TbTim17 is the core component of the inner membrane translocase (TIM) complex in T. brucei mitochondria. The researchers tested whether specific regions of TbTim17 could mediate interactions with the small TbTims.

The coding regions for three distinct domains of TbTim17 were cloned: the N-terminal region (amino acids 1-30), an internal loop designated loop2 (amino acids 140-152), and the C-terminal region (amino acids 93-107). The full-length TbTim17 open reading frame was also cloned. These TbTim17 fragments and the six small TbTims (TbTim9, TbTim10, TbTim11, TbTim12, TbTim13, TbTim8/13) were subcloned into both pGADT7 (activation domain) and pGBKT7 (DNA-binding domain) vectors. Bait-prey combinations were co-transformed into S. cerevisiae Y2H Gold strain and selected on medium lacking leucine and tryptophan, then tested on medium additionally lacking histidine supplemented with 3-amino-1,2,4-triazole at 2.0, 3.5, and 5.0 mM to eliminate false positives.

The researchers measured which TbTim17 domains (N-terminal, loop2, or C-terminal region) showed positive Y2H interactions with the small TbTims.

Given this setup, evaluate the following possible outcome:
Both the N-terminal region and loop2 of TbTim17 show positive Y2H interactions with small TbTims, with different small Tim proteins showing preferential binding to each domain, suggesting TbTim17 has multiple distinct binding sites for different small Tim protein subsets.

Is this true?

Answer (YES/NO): NO